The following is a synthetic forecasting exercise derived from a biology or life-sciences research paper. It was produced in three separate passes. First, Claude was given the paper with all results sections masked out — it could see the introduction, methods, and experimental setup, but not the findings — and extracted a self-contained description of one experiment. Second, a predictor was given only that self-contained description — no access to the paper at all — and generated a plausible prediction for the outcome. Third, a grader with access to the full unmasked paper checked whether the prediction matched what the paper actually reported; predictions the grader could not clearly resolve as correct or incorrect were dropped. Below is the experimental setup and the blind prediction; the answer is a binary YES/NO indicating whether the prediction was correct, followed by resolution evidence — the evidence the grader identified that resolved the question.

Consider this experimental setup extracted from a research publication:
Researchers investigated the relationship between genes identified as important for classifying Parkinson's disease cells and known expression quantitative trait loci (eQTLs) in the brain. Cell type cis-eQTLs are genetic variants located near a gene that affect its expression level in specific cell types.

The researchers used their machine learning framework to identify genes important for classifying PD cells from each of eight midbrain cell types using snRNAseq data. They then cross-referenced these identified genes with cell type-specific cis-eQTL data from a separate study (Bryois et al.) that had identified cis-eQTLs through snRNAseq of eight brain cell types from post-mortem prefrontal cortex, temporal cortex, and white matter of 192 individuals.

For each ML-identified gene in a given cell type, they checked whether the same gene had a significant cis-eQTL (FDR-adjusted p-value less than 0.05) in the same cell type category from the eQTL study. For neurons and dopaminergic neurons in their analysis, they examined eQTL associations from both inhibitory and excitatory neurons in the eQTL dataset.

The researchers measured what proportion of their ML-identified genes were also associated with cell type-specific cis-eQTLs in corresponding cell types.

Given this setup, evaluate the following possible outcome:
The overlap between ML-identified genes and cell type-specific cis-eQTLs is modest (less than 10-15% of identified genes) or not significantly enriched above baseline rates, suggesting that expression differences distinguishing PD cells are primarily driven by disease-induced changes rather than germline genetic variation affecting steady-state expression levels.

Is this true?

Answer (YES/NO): NO